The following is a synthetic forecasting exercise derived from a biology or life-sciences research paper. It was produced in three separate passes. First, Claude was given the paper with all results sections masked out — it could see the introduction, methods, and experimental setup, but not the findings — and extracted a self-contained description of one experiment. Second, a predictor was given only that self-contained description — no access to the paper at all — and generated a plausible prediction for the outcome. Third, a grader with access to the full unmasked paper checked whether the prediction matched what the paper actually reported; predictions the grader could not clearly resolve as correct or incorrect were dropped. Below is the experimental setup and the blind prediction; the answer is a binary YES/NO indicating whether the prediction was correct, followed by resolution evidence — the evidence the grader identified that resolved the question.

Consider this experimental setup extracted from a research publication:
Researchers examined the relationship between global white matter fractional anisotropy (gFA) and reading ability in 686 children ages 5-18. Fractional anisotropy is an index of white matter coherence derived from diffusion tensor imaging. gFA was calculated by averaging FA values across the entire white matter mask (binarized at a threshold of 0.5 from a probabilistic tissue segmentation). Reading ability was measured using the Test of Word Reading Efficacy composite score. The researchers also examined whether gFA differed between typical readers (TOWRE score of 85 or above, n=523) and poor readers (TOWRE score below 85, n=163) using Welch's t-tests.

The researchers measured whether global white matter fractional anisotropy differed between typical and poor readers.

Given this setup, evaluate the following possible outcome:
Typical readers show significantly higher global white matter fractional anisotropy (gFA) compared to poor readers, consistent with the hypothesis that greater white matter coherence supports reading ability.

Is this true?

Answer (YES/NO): NO